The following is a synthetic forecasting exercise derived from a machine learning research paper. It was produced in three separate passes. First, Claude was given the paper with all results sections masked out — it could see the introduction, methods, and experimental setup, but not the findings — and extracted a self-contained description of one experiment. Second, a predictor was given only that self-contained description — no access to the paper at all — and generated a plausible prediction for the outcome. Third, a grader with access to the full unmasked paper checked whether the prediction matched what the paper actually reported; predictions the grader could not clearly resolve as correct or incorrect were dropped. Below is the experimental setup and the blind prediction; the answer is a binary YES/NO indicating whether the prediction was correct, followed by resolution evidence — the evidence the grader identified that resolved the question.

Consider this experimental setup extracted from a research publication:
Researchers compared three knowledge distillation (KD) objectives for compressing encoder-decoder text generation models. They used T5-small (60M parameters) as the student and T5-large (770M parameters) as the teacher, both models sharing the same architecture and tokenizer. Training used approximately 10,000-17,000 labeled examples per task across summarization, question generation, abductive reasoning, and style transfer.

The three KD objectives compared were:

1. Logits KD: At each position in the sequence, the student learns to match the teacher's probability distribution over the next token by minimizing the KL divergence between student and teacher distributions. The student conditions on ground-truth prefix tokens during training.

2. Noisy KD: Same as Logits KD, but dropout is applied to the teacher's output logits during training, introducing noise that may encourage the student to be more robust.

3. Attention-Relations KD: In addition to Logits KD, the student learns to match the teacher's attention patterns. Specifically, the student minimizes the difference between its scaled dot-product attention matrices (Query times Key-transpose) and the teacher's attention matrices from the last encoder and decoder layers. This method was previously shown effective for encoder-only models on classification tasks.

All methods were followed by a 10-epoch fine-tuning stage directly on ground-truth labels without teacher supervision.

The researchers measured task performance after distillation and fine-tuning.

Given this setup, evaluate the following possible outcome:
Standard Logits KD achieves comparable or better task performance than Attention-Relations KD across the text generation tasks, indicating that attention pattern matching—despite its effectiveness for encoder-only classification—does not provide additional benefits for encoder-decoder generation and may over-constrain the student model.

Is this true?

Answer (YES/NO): YES